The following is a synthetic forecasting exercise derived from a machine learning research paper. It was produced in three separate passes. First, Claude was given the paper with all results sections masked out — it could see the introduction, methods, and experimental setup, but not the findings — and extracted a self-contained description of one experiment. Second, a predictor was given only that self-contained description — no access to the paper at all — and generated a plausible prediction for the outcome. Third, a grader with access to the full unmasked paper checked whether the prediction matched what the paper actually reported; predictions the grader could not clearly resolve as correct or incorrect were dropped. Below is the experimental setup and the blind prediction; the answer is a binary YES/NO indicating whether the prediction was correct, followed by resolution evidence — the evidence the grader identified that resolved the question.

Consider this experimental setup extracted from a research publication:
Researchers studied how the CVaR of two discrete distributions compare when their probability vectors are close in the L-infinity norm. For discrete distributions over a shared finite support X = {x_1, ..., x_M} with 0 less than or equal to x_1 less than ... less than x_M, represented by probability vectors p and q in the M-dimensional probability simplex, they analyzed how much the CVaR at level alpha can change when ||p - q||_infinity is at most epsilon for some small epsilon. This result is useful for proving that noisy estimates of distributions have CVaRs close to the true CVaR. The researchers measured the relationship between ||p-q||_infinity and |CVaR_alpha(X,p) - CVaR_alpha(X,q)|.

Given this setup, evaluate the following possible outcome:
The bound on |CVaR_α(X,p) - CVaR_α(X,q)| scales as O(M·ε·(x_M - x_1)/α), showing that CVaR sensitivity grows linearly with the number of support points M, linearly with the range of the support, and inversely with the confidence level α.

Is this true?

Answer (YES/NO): NO